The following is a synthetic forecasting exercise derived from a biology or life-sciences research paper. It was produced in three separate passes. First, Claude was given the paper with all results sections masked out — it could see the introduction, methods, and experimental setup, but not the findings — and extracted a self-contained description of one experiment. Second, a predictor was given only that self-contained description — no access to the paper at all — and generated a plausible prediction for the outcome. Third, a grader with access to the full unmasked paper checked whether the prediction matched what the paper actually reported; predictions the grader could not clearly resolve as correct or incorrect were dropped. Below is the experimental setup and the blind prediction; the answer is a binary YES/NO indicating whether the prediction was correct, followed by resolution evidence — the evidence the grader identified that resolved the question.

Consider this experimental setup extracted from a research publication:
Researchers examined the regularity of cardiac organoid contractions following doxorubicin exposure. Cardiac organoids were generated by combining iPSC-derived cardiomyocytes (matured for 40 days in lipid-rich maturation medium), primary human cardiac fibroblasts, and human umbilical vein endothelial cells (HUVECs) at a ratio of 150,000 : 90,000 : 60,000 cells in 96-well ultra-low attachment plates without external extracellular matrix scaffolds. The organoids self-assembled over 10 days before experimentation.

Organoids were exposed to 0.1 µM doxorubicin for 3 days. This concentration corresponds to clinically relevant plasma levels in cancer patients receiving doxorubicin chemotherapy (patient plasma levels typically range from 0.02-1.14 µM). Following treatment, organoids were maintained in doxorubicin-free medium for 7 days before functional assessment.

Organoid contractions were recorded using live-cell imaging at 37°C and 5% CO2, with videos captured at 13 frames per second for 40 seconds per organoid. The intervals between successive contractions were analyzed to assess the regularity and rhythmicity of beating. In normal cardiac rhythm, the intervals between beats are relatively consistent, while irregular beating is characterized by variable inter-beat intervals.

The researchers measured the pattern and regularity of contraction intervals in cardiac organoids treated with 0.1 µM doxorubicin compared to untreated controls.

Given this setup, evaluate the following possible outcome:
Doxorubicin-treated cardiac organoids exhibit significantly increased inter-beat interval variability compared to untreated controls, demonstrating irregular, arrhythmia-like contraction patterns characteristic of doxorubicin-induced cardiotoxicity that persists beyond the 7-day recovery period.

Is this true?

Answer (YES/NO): YES